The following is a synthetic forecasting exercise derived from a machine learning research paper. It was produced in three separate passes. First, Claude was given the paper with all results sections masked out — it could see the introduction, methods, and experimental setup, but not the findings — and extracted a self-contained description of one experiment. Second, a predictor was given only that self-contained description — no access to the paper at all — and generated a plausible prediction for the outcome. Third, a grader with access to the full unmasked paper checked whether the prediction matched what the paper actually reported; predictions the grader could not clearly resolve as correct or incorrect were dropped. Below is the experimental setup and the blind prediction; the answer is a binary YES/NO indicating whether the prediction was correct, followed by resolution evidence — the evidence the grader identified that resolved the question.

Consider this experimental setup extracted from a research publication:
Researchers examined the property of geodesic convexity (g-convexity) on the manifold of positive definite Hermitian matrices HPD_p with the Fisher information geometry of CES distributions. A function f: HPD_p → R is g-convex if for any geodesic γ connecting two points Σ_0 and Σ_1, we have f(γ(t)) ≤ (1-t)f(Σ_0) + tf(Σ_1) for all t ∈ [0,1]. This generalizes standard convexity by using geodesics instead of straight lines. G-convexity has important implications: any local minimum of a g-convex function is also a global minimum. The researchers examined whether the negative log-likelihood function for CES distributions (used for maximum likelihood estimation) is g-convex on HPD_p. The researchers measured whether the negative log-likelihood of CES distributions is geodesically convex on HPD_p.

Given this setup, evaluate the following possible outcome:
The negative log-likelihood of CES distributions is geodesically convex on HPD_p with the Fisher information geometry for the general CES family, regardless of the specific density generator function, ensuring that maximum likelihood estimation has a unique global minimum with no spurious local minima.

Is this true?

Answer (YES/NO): NO